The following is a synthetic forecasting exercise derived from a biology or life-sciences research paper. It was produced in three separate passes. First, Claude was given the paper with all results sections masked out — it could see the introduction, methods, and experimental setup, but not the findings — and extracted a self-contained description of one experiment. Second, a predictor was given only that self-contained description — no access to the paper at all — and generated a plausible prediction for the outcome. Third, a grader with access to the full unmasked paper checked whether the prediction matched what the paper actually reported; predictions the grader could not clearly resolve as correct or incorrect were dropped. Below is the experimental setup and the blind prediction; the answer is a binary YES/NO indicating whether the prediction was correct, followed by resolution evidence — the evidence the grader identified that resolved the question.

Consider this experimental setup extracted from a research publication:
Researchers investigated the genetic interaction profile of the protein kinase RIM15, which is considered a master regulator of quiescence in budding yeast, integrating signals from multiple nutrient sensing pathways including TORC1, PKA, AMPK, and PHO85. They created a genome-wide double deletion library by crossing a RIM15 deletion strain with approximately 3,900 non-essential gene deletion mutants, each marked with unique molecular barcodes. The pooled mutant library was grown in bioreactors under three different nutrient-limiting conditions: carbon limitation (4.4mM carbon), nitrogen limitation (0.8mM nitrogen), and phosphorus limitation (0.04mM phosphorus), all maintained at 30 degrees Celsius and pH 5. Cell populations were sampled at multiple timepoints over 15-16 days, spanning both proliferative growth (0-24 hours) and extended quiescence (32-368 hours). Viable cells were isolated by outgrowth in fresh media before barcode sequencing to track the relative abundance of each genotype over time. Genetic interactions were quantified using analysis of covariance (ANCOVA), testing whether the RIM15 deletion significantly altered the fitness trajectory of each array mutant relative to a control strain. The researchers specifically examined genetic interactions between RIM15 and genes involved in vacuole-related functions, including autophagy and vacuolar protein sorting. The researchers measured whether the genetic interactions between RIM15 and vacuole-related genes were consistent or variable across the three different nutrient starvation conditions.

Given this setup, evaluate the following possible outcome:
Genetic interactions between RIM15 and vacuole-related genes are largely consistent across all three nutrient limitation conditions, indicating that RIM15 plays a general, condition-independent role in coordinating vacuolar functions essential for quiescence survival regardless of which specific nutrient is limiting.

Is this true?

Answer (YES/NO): YES